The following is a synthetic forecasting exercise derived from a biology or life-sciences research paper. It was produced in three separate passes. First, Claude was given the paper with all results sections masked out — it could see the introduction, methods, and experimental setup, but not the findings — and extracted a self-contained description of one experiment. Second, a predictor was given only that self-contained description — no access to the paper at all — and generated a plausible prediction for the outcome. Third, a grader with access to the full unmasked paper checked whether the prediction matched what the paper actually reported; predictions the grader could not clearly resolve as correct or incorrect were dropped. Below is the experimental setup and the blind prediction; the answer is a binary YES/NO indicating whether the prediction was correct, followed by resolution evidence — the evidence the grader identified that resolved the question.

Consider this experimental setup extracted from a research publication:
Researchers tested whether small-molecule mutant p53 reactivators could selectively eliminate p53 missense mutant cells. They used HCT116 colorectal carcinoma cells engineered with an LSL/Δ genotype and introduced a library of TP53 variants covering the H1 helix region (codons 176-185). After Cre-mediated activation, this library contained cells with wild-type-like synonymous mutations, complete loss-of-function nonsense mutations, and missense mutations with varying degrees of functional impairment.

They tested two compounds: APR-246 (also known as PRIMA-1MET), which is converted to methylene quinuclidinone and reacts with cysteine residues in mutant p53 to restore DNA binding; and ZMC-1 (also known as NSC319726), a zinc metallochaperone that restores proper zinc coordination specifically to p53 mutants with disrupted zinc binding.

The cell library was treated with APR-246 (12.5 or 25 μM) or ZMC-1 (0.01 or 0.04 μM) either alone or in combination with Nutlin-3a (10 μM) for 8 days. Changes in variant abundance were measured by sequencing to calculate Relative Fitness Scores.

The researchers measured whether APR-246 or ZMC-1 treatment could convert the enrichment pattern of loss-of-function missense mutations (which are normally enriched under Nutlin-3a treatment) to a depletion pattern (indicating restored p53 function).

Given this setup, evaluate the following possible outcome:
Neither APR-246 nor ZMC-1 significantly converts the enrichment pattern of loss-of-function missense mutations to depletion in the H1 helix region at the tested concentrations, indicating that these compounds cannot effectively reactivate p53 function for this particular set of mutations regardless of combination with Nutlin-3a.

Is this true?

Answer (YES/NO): YES